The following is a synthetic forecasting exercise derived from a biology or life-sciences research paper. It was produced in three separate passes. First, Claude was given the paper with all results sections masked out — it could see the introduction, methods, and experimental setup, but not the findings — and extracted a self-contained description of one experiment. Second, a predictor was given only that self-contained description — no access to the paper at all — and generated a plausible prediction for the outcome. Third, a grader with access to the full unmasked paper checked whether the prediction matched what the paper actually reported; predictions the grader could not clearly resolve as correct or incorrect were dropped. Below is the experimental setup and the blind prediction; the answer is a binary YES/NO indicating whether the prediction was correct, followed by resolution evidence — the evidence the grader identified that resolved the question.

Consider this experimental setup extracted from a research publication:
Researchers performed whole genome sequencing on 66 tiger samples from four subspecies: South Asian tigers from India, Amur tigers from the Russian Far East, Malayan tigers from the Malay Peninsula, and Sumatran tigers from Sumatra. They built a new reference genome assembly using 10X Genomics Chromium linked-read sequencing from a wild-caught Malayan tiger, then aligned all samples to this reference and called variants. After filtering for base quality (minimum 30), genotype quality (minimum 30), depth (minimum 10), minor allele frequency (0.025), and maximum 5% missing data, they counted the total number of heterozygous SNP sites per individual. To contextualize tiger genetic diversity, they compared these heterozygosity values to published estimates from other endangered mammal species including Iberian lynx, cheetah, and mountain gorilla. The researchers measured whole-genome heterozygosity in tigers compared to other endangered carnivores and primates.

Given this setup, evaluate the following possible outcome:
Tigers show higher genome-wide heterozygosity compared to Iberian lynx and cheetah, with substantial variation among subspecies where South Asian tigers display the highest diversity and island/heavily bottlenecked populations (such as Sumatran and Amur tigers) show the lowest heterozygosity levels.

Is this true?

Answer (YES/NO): NO